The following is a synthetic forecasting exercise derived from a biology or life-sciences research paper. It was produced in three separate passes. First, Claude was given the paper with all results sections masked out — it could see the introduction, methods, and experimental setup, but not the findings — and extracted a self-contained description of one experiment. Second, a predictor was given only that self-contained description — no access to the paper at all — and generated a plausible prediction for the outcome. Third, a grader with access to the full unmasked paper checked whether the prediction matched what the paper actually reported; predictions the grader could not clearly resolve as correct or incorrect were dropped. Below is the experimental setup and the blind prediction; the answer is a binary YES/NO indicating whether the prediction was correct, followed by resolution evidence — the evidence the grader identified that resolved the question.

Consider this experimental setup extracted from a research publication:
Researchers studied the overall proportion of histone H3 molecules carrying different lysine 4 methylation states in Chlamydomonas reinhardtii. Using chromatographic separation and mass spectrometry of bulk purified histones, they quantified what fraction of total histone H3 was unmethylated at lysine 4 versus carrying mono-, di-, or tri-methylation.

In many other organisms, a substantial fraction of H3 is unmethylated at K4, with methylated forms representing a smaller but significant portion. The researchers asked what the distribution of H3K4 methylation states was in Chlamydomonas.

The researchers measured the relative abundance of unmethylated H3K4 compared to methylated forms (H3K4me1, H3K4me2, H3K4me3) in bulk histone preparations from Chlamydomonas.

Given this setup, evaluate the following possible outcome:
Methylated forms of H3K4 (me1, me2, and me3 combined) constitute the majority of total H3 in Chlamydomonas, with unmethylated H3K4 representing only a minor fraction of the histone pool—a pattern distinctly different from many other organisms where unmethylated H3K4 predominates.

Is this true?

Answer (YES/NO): YES